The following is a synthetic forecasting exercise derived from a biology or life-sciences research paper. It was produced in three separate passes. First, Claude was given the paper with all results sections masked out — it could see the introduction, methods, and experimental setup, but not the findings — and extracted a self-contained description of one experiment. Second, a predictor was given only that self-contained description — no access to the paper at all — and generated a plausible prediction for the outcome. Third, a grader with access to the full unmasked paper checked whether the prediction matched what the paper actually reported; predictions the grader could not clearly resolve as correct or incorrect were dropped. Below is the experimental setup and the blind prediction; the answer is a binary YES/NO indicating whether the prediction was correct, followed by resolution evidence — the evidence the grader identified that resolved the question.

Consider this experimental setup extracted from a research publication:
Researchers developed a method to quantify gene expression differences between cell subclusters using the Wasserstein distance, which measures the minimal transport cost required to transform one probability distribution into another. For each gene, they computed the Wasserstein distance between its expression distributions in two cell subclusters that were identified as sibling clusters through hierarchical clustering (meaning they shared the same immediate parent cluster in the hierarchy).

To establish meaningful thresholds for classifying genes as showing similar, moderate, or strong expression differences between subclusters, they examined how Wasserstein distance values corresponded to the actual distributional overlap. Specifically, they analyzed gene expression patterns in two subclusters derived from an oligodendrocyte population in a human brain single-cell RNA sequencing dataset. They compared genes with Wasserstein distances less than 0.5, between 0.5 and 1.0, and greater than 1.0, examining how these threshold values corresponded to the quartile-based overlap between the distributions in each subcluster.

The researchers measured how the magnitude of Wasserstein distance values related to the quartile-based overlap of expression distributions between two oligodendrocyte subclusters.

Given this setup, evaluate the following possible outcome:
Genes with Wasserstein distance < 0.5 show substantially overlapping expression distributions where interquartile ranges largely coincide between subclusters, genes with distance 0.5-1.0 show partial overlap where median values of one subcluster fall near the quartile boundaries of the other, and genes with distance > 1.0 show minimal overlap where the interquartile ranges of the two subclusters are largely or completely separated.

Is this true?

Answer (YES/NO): YES